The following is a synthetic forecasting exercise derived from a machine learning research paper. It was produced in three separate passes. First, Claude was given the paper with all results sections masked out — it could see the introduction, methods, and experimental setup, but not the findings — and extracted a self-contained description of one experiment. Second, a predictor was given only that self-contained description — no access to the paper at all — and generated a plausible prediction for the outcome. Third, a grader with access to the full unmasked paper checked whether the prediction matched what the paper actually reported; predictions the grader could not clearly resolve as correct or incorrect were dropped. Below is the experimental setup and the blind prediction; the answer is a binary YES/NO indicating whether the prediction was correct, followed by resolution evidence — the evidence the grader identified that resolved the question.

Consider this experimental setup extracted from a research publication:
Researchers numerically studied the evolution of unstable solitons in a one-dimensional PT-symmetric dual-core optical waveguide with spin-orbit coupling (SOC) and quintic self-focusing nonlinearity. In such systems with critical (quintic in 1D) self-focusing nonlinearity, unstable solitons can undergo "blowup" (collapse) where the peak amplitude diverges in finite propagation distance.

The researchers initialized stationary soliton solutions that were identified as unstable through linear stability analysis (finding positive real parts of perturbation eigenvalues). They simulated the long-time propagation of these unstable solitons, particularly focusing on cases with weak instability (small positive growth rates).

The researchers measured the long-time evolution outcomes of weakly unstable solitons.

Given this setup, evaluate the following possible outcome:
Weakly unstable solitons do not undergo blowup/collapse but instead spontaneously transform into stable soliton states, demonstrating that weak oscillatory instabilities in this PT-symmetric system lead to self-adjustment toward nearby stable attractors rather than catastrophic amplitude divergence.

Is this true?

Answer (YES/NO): NO